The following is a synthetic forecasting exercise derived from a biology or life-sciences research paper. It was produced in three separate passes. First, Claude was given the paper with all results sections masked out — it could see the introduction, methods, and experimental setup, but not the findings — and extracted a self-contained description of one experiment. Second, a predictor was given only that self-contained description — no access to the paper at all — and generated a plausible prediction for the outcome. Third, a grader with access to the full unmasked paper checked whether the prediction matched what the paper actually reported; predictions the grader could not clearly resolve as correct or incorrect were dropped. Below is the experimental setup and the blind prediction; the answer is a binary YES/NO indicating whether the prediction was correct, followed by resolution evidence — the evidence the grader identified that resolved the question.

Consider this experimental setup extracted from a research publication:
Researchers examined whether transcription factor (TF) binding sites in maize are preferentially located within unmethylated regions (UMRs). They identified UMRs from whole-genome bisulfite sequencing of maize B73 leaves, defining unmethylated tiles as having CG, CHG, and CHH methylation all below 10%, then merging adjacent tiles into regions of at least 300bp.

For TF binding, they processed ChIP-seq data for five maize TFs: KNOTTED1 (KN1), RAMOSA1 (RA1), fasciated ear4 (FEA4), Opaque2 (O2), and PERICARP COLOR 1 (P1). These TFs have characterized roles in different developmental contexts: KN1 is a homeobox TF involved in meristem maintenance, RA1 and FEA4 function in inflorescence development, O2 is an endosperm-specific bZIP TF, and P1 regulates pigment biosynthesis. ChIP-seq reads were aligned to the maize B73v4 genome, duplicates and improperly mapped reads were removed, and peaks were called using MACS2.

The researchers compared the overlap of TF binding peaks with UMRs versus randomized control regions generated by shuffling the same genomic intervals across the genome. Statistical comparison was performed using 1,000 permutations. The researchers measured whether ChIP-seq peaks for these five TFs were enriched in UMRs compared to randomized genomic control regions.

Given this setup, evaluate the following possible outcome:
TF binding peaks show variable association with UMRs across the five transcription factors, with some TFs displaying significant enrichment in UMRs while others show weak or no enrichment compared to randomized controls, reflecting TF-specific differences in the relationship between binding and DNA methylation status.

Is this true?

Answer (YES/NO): NO